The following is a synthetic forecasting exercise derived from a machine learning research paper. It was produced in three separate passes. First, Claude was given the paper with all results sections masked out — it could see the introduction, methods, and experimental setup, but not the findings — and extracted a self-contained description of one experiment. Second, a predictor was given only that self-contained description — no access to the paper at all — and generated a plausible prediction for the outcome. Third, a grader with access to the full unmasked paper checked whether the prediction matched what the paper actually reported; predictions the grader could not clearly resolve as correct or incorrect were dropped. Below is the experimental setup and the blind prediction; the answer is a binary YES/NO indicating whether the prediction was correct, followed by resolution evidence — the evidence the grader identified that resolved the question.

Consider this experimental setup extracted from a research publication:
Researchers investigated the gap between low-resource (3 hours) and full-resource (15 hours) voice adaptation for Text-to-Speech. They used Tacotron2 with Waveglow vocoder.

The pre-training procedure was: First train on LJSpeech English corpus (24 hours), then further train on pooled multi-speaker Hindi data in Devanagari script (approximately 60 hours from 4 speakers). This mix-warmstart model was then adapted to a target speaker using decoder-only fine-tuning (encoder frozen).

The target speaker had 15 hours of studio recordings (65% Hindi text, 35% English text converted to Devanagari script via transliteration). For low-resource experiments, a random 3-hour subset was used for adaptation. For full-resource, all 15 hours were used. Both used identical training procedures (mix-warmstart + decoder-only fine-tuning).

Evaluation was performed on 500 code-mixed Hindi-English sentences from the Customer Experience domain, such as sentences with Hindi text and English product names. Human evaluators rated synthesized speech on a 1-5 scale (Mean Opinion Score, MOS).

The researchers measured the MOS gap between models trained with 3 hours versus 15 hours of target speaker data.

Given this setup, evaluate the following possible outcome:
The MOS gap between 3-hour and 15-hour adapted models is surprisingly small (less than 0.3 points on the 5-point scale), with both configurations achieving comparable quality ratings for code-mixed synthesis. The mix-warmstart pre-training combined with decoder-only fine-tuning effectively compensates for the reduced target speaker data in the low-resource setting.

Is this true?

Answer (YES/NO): YES